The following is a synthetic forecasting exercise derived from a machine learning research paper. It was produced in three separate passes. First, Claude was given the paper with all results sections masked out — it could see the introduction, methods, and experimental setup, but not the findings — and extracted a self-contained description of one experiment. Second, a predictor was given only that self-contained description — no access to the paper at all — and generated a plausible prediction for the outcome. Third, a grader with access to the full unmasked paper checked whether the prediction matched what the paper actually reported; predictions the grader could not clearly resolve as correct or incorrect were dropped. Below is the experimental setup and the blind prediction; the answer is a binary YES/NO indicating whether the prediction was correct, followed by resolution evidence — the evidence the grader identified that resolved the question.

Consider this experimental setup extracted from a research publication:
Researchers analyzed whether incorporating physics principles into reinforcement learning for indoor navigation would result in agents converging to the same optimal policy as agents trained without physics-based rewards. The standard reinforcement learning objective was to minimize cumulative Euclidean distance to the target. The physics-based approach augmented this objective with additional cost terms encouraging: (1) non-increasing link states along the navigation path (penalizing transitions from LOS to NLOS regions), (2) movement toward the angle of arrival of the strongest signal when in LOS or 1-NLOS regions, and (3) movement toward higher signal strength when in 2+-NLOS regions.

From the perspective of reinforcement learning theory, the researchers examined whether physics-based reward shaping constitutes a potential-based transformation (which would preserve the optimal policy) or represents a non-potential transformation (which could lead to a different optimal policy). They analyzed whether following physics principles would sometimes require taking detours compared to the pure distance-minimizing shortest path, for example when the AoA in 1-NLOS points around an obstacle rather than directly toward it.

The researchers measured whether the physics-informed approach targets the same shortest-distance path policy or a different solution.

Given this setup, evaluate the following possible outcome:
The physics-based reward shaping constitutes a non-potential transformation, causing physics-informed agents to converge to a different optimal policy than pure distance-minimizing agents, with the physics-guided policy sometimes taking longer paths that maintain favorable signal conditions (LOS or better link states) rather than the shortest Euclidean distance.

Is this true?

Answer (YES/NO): YES